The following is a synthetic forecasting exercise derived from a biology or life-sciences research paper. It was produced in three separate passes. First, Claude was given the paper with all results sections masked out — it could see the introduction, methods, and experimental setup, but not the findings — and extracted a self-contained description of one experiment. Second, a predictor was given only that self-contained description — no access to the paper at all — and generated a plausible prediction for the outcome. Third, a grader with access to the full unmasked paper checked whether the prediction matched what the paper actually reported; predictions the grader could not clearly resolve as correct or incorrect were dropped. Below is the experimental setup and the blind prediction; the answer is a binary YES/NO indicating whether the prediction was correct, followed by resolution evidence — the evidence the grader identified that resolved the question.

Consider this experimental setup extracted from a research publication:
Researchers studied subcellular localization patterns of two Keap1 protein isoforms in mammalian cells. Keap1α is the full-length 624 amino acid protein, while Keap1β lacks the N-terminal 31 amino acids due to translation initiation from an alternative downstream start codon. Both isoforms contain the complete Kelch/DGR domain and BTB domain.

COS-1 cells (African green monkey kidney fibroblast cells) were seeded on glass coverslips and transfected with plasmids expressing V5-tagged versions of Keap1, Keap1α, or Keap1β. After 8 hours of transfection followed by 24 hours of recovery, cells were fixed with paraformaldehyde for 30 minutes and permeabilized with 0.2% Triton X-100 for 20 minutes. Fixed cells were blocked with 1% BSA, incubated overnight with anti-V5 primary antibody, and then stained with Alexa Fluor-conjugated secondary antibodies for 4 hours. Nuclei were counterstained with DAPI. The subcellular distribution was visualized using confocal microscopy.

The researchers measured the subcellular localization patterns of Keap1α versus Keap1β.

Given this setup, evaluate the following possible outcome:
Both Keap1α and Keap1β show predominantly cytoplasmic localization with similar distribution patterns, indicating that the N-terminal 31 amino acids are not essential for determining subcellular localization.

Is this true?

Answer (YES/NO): YES